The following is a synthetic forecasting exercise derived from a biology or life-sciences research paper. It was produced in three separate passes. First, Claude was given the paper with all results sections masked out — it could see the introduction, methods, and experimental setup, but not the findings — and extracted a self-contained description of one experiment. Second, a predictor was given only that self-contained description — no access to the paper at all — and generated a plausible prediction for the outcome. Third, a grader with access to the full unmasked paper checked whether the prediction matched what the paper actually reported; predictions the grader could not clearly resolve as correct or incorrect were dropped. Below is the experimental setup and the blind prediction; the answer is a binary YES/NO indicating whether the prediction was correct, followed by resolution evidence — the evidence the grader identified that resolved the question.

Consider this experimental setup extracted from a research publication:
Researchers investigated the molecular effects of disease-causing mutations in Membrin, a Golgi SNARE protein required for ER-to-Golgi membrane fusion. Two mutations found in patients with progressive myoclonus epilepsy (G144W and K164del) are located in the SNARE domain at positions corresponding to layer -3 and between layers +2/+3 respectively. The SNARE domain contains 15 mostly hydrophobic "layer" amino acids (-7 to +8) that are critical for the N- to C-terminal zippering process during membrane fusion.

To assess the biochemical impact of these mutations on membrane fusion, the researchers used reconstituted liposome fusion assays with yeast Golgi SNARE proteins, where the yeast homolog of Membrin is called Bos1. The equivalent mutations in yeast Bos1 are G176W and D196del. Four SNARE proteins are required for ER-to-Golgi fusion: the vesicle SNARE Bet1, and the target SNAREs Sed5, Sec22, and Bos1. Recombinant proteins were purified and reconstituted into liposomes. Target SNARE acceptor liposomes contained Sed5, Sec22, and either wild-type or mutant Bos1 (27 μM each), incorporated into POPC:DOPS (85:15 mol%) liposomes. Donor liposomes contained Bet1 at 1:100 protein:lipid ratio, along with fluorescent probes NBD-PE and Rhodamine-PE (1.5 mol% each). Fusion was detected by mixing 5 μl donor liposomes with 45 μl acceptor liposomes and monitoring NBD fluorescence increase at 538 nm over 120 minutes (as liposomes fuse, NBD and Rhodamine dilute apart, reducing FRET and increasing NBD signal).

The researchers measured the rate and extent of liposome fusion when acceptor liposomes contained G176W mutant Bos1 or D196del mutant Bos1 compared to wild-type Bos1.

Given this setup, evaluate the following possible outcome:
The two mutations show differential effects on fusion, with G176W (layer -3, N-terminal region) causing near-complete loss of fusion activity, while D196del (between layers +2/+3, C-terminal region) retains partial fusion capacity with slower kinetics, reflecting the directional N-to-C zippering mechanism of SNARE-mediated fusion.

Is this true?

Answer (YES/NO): NO